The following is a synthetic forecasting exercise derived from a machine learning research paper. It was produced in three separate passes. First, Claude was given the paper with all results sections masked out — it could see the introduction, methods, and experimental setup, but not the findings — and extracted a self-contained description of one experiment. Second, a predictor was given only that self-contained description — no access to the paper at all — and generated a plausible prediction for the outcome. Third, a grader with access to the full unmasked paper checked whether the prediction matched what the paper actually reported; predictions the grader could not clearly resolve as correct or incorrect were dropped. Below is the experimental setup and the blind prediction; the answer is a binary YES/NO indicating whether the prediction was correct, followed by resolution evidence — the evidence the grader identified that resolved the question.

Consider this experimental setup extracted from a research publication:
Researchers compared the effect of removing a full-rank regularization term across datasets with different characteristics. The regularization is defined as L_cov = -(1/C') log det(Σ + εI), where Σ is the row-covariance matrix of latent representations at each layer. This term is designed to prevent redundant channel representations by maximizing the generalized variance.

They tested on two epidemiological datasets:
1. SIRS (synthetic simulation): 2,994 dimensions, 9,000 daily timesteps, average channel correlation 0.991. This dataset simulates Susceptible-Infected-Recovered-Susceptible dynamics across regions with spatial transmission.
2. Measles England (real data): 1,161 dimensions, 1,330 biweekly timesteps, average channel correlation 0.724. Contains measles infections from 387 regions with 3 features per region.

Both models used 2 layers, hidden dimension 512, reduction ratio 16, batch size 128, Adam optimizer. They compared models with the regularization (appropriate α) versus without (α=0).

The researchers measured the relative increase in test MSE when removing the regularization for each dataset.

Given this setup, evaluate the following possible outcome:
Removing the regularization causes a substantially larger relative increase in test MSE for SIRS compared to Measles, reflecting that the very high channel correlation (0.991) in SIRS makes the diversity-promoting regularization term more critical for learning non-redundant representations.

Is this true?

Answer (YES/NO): YES